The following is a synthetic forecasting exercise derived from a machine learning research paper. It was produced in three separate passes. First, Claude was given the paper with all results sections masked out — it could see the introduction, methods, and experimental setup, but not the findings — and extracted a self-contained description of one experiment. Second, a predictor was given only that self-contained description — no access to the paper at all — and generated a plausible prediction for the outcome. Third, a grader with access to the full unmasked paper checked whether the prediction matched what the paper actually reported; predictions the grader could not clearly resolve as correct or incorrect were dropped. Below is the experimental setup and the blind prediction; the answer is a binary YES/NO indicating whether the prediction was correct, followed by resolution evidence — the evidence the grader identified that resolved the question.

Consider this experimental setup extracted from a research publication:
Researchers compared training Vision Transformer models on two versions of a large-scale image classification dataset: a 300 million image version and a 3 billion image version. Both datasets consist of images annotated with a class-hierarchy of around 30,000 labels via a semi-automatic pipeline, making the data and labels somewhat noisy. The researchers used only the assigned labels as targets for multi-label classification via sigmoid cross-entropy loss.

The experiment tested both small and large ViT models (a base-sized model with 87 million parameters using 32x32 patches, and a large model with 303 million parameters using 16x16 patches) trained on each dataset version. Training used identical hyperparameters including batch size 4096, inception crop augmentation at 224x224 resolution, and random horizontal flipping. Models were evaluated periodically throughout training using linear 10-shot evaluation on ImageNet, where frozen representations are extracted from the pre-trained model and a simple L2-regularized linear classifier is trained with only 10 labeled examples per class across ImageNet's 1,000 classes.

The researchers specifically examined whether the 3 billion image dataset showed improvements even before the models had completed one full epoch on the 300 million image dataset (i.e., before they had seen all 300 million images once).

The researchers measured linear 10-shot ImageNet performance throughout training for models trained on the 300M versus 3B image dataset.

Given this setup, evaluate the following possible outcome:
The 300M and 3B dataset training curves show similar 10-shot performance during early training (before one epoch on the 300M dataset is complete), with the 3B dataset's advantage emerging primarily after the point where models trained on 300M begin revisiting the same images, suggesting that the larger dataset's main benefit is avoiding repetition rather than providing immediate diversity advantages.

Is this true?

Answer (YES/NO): NO